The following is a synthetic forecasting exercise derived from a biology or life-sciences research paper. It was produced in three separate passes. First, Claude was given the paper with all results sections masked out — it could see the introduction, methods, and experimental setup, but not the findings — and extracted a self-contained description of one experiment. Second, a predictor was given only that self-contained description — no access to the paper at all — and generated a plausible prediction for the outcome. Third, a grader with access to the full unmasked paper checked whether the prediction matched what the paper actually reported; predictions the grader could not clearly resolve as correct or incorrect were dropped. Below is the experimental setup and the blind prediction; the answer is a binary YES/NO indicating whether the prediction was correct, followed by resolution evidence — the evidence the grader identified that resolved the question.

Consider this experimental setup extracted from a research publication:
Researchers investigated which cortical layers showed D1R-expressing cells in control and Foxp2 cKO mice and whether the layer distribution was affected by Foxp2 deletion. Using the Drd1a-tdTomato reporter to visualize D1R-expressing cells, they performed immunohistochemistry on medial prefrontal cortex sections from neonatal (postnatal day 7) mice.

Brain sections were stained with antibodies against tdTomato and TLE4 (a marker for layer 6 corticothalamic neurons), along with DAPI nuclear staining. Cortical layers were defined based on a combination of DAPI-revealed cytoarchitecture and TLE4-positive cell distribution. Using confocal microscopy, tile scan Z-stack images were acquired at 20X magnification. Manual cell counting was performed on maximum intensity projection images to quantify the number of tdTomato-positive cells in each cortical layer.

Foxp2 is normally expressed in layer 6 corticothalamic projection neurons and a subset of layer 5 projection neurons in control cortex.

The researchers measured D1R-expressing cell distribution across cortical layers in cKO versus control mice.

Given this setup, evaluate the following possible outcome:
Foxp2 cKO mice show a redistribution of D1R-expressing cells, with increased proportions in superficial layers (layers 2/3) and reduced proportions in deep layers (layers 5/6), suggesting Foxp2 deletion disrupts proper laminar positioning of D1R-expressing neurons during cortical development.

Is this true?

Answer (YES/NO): NO